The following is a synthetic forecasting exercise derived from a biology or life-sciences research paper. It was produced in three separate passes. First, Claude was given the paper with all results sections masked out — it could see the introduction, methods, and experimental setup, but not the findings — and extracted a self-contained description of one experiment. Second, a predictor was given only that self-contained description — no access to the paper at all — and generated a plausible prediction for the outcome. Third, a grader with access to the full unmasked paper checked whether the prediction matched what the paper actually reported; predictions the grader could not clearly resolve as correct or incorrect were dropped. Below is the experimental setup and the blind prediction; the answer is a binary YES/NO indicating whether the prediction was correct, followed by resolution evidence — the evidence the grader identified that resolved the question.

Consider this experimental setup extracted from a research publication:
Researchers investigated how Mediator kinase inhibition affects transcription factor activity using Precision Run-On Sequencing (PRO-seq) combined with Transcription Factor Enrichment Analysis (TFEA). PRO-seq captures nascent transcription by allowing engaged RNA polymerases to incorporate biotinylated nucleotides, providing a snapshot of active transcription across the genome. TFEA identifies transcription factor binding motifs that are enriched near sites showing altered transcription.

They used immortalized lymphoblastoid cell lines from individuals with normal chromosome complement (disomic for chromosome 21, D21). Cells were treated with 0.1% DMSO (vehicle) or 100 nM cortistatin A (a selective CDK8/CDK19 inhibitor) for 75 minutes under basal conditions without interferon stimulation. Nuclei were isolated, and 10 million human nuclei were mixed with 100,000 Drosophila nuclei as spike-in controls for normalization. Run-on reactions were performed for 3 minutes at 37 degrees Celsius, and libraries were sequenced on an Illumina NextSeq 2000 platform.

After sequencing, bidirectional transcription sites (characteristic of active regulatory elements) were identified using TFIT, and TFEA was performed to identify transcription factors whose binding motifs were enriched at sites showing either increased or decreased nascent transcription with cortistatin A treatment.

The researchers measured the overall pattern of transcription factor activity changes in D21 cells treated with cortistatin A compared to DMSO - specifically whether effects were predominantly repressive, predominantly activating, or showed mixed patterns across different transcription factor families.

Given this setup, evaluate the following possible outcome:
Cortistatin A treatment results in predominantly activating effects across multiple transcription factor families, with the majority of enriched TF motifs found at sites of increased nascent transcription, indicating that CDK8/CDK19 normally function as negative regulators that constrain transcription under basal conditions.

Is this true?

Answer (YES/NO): NO